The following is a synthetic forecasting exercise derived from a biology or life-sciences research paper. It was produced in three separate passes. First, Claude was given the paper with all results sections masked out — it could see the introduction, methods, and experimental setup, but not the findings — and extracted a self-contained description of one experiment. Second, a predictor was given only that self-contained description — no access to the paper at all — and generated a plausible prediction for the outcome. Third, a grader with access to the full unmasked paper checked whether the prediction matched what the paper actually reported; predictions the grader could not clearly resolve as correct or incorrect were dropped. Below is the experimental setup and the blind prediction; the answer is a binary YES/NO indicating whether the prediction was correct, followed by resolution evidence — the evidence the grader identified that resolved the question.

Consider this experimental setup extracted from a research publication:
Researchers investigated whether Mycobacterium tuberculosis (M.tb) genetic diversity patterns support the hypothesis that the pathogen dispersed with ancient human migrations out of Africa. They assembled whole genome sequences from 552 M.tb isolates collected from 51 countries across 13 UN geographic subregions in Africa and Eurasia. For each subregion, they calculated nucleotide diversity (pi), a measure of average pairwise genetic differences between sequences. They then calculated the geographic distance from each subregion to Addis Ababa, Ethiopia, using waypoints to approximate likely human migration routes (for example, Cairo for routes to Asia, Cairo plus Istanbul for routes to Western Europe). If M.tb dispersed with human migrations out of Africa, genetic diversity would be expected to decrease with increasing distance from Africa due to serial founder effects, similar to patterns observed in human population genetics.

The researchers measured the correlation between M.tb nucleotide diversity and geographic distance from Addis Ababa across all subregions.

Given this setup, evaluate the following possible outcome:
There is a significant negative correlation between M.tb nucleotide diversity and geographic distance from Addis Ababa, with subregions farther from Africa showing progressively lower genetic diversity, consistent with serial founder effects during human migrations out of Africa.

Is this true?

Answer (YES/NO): NO